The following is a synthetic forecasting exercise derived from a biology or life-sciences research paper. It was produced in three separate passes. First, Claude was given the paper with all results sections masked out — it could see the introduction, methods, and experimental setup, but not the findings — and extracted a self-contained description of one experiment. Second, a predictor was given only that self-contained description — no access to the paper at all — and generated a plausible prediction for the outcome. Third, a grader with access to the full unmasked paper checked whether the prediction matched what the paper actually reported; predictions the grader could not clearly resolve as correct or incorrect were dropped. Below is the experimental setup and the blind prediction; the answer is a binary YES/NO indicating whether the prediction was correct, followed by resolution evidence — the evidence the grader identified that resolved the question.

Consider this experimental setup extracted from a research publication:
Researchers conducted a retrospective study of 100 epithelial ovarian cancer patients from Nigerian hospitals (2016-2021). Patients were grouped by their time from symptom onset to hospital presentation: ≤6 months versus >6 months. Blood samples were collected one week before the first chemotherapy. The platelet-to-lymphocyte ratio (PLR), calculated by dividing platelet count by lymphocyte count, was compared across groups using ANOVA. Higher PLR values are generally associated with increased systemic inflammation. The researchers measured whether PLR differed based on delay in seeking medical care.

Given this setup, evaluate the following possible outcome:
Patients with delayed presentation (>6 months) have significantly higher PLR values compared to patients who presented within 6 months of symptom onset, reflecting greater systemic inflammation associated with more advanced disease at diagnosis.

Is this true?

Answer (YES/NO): NO